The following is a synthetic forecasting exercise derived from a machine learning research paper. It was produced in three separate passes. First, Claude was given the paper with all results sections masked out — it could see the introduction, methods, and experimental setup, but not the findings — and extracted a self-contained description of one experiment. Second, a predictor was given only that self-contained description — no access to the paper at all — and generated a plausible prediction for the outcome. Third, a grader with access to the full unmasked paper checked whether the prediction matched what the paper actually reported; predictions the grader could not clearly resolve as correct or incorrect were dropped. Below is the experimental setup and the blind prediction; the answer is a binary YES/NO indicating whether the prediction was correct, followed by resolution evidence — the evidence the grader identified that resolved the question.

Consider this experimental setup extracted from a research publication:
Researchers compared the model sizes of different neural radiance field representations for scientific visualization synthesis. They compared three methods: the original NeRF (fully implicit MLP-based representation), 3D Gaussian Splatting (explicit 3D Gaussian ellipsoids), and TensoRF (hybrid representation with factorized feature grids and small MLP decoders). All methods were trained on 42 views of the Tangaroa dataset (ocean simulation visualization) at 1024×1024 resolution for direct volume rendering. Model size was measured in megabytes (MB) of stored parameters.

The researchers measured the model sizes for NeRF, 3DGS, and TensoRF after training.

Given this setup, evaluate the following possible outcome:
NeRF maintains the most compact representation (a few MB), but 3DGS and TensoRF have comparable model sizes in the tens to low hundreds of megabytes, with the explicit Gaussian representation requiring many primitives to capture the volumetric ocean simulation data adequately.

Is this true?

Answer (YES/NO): NO